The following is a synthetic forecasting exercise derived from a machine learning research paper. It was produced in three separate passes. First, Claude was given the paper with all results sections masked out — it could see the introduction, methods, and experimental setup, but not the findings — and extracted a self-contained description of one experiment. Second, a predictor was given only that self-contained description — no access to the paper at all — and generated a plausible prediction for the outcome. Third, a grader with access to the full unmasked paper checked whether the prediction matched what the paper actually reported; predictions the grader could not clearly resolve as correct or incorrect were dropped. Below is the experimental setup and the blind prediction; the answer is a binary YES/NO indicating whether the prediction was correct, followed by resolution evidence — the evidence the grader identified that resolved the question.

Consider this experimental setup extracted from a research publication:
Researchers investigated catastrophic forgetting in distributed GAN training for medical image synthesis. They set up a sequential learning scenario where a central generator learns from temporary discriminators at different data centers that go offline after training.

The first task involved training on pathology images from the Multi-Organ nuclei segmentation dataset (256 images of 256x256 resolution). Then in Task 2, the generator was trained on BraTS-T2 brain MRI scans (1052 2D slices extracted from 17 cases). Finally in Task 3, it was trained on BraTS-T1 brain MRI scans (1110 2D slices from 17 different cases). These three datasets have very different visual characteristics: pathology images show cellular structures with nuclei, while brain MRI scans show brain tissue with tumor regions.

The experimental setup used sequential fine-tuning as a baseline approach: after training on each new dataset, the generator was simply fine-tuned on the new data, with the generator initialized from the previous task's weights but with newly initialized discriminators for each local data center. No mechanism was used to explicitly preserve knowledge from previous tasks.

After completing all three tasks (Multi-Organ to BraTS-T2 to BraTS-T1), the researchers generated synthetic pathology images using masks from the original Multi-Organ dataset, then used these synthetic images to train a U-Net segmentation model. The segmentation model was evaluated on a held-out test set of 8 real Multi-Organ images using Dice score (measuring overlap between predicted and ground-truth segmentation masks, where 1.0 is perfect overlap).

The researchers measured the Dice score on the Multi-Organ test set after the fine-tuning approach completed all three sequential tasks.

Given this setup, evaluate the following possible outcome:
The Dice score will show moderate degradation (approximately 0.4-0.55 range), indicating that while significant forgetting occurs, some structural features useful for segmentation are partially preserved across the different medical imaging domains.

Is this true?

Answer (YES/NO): NO